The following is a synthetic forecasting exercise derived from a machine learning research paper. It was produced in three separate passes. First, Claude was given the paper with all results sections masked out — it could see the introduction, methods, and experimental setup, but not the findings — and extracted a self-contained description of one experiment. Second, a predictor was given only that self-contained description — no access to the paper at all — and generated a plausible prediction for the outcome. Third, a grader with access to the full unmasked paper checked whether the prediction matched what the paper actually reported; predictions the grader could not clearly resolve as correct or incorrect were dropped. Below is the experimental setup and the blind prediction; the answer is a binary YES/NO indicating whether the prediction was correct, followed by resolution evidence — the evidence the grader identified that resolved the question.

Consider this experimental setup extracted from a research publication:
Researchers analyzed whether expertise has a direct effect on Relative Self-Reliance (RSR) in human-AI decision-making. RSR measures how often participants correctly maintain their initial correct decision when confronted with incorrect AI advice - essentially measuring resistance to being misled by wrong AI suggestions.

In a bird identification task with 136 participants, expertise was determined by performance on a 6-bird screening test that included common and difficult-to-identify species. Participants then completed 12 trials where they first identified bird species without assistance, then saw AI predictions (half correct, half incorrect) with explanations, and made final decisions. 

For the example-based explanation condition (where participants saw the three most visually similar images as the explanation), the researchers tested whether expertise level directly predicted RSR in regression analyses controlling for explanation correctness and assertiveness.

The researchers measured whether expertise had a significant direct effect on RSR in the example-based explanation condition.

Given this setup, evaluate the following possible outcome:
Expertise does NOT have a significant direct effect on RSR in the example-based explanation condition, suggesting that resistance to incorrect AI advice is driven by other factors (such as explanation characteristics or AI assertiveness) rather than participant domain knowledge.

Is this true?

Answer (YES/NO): NO